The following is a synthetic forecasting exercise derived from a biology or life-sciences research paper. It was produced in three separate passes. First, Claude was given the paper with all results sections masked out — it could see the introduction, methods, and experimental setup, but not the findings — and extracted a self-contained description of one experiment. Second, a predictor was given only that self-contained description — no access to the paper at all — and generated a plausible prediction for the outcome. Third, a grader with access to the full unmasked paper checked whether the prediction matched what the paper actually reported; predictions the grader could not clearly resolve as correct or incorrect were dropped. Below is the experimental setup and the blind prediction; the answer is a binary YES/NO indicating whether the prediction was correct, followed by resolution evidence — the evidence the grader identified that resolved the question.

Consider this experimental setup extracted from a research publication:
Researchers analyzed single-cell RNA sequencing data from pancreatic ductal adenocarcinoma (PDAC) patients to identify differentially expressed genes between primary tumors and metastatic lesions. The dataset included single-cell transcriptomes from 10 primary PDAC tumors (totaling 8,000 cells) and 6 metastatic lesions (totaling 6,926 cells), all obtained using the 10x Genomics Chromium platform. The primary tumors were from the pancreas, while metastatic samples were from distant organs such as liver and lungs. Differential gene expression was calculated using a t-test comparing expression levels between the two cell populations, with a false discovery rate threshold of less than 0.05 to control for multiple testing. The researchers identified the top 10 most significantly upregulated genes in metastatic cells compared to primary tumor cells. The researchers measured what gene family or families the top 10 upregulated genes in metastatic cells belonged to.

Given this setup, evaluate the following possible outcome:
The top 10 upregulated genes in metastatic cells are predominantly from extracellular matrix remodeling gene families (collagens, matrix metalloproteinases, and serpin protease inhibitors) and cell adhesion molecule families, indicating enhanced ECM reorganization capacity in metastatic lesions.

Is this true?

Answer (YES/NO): NO